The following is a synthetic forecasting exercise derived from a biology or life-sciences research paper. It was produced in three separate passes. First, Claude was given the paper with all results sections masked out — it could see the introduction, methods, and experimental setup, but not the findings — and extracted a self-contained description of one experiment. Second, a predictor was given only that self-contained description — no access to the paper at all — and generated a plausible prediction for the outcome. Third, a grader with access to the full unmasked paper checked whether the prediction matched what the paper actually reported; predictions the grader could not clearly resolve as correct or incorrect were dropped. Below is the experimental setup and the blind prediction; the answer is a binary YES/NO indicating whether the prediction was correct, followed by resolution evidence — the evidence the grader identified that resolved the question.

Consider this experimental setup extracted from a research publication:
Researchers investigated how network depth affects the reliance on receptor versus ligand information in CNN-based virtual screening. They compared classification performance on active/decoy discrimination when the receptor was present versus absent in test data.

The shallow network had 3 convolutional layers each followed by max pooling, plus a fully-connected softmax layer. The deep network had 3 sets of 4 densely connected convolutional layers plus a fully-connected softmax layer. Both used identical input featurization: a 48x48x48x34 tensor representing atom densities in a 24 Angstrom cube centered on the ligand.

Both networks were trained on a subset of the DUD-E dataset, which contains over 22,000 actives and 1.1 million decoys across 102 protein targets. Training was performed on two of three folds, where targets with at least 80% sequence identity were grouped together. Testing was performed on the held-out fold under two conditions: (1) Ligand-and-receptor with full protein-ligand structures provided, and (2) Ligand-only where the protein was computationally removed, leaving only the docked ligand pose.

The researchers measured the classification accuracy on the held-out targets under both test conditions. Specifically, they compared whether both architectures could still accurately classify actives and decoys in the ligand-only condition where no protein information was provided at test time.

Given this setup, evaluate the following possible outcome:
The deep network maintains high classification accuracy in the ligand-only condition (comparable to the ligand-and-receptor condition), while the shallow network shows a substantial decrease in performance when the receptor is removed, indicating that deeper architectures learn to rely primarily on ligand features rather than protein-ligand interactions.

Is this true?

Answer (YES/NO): NO